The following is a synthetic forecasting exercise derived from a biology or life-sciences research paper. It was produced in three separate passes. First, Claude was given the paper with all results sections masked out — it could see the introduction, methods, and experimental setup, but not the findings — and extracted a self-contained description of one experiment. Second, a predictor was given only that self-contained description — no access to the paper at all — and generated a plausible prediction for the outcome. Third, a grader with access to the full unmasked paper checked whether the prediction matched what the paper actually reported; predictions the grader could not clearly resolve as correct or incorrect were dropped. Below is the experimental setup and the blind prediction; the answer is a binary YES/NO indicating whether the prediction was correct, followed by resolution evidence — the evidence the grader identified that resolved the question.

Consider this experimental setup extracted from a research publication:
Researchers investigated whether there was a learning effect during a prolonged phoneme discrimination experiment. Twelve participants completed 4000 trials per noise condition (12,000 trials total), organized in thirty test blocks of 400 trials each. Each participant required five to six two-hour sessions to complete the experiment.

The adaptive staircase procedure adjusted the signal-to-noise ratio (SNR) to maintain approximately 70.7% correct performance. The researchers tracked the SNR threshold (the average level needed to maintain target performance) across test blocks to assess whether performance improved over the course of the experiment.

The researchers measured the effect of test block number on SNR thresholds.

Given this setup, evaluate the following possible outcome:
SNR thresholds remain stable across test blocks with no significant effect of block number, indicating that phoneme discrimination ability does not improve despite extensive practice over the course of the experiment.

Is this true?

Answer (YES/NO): NO